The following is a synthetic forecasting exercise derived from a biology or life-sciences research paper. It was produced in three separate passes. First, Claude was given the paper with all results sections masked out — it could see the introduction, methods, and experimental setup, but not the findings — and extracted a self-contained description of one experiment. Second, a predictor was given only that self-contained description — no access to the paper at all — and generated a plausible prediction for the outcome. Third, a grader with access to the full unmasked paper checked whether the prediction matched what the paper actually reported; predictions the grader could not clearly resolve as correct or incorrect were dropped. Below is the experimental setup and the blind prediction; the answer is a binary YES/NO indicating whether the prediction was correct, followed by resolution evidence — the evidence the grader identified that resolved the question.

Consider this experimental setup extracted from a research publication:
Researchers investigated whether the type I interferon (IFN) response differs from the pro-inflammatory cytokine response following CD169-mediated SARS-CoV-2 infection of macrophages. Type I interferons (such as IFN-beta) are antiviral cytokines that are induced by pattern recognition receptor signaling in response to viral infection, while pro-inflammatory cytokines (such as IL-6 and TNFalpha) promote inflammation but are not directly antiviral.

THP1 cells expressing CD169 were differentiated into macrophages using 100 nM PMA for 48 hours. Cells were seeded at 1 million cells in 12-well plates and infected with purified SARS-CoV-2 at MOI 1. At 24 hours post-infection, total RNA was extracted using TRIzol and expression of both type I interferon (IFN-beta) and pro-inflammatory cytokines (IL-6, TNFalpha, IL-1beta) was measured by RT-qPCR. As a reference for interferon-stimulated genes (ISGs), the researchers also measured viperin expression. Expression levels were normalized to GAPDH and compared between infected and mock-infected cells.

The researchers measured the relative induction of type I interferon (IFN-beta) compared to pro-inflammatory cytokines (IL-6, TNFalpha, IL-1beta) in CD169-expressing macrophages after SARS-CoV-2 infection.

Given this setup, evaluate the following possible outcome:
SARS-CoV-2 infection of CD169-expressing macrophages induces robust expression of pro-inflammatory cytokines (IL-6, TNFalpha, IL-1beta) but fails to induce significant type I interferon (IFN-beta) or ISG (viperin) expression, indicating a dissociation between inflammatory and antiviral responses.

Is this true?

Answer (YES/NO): YES